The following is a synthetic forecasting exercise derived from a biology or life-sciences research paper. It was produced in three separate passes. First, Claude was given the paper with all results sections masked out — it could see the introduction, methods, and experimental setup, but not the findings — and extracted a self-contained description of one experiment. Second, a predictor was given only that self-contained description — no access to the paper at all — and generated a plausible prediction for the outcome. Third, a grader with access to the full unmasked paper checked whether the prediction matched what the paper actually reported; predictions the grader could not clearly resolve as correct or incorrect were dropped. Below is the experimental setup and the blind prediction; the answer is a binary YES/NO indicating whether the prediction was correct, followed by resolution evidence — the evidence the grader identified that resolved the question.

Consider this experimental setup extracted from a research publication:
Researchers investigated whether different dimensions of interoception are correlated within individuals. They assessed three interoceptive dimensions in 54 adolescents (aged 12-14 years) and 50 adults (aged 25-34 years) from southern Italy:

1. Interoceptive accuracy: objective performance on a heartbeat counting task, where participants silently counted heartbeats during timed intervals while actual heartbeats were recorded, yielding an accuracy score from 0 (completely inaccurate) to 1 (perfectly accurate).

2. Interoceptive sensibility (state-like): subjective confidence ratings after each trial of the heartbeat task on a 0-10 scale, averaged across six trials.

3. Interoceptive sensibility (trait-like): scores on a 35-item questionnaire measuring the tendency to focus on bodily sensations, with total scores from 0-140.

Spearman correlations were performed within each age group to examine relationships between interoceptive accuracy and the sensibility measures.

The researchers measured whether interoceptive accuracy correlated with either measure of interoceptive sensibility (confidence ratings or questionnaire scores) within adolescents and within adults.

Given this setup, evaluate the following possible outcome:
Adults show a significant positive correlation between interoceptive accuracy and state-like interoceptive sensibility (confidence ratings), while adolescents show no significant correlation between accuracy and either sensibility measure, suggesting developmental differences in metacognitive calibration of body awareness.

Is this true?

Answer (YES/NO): NO